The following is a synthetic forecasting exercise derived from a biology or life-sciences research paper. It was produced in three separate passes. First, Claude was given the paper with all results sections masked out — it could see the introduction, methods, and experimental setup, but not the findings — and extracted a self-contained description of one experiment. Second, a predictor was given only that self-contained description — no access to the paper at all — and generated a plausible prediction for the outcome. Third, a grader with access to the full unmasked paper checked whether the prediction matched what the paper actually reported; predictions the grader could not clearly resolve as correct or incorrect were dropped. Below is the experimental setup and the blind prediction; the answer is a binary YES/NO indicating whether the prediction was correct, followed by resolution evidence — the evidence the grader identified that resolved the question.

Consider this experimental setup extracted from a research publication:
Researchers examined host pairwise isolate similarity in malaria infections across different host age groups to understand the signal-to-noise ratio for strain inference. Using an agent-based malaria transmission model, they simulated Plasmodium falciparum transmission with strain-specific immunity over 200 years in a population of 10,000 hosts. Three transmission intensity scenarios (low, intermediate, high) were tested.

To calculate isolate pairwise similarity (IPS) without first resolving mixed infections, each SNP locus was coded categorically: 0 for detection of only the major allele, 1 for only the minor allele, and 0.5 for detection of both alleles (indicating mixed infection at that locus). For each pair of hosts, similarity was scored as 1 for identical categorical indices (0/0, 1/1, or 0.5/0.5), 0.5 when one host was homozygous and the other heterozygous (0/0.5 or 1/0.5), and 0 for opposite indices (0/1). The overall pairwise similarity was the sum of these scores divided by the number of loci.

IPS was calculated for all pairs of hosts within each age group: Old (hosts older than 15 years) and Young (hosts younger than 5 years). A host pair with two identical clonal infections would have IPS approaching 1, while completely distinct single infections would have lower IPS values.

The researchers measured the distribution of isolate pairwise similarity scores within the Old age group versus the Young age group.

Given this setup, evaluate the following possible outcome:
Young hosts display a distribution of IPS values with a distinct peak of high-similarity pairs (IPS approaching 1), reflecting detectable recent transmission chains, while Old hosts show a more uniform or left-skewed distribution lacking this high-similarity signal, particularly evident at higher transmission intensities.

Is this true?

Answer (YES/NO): NO